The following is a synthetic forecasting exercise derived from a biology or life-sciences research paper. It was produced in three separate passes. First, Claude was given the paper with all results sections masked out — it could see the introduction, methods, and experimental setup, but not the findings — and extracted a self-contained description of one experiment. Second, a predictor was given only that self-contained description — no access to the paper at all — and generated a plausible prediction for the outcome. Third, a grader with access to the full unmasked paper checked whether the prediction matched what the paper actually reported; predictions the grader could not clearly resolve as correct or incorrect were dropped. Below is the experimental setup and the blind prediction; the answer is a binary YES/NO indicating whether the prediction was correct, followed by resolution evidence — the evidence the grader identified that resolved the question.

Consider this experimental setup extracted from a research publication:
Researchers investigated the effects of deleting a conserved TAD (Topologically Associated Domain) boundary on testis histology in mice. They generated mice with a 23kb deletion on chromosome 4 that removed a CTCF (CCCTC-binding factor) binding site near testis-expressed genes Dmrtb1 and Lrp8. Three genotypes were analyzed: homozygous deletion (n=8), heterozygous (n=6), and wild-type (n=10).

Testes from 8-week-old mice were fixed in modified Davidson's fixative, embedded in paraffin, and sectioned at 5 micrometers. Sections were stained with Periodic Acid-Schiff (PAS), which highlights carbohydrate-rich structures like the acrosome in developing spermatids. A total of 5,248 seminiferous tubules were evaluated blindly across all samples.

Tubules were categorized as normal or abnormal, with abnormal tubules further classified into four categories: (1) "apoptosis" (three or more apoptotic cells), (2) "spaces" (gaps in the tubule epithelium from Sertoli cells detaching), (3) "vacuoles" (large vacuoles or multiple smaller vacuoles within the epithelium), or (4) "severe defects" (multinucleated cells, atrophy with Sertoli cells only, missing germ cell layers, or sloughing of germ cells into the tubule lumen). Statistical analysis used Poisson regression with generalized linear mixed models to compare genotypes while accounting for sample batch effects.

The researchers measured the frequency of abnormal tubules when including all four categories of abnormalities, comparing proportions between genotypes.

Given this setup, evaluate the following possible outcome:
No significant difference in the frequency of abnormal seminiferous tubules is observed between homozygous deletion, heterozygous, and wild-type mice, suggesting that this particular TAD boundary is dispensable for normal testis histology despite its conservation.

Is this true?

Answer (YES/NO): NO